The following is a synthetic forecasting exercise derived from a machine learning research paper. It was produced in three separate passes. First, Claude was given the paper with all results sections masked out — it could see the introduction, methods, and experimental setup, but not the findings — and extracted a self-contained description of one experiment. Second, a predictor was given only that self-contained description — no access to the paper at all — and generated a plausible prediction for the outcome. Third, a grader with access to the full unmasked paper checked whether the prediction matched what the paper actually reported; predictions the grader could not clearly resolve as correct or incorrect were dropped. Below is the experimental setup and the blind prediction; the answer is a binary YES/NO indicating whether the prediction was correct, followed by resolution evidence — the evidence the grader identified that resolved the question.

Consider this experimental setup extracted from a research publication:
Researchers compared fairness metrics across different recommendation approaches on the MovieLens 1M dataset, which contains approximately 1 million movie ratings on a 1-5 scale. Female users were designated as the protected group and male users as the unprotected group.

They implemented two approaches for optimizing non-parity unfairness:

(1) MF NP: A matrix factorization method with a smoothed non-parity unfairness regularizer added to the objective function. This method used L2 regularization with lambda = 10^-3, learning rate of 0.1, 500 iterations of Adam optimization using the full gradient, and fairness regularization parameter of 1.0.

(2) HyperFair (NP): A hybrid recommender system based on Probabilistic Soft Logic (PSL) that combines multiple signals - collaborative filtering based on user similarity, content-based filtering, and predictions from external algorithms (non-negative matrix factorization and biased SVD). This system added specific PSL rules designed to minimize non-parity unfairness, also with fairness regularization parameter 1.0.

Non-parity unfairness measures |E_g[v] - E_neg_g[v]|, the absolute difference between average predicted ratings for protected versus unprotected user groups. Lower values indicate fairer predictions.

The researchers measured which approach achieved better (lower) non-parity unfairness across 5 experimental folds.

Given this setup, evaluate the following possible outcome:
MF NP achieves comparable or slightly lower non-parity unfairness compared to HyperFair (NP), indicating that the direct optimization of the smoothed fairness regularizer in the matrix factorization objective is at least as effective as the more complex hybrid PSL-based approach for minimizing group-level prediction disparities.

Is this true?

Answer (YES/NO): NO